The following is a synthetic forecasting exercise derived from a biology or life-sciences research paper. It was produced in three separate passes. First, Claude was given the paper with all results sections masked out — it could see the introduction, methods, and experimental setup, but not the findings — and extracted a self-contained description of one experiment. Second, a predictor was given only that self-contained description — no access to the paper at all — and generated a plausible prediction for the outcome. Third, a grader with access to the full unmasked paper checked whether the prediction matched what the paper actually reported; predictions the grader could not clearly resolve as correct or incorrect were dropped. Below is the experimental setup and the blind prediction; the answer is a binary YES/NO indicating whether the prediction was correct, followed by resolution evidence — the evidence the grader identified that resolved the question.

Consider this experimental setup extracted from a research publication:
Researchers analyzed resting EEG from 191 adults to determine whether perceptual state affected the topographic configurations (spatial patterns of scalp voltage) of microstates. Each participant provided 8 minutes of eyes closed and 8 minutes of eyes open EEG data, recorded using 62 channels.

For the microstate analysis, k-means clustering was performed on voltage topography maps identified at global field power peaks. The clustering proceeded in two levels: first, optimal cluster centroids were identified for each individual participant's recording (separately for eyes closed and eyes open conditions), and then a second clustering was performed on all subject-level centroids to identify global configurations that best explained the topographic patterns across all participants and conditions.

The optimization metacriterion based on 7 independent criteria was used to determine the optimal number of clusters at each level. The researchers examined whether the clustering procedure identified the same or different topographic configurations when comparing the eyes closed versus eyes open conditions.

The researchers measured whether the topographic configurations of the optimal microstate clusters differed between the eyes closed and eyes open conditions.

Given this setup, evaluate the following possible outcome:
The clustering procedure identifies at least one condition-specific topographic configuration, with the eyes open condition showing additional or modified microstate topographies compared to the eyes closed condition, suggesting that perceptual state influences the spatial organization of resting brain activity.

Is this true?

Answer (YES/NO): NO